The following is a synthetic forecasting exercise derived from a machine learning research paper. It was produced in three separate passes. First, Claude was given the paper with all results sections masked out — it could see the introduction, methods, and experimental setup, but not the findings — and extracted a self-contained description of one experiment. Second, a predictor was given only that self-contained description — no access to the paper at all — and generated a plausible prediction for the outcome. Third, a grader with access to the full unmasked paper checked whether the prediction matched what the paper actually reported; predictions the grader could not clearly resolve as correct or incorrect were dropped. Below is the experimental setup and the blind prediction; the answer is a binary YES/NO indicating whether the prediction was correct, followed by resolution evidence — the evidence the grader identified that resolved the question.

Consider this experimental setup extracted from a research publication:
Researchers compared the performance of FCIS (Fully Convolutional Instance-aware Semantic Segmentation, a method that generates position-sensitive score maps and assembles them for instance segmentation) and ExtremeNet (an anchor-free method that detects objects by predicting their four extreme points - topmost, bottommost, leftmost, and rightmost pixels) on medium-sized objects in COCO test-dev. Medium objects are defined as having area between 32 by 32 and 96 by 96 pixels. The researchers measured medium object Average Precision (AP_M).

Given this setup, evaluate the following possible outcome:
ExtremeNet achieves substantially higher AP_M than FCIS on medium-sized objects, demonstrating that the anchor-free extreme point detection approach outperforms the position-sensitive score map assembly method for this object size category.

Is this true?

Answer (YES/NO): NO